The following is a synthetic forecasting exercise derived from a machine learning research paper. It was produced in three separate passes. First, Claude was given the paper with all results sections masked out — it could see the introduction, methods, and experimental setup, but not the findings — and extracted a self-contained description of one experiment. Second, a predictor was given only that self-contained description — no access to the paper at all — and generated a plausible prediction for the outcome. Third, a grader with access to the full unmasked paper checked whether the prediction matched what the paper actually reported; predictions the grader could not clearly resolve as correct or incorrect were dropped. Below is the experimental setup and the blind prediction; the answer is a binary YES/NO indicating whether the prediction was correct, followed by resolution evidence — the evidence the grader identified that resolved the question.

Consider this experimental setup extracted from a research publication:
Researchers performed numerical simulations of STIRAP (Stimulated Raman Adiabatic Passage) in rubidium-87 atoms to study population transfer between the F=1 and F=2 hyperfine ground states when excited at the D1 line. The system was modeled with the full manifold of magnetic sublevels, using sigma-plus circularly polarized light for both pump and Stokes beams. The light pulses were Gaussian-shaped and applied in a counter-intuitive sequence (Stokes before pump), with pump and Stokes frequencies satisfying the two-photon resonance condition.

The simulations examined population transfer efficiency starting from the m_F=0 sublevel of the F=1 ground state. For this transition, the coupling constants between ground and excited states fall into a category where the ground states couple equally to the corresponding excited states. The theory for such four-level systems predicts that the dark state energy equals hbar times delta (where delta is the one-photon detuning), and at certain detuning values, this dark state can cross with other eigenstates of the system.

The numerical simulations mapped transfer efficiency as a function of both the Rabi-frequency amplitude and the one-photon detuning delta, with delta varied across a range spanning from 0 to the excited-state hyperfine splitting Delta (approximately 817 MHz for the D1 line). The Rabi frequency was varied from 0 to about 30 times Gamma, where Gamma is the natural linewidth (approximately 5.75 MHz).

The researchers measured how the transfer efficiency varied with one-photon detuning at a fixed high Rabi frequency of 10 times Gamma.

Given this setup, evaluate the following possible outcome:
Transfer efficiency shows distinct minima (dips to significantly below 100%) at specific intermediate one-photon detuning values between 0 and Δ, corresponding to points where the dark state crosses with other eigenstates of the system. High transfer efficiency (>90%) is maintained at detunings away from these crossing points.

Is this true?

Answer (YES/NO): YES